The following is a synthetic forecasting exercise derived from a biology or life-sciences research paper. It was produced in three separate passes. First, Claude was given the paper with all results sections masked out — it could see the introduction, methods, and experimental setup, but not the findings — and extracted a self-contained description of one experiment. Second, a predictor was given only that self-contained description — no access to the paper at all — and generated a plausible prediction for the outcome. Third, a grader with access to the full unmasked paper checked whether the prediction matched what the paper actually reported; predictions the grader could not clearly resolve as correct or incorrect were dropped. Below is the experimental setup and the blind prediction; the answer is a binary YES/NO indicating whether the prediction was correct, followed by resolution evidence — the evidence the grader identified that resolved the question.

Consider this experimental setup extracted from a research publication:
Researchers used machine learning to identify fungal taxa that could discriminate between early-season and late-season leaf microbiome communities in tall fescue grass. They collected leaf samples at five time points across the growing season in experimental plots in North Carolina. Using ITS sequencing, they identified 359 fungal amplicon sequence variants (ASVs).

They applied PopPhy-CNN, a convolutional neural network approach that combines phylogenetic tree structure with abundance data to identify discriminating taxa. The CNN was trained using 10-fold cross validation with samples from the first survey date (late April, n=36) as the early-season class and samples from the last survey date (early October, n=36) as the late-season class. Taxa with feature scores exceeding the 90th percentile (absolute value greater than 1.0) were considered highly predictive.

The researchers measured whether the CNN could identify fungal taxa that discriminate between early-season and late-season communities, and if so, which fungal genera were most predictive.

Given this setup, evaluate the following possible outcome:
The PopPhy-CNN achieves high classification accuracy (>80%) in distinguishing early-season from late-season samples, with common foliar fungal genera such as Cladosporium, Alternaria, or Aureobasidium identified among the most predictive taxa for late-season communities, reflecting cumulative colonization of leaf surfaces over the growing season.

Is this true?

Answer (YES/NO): NO